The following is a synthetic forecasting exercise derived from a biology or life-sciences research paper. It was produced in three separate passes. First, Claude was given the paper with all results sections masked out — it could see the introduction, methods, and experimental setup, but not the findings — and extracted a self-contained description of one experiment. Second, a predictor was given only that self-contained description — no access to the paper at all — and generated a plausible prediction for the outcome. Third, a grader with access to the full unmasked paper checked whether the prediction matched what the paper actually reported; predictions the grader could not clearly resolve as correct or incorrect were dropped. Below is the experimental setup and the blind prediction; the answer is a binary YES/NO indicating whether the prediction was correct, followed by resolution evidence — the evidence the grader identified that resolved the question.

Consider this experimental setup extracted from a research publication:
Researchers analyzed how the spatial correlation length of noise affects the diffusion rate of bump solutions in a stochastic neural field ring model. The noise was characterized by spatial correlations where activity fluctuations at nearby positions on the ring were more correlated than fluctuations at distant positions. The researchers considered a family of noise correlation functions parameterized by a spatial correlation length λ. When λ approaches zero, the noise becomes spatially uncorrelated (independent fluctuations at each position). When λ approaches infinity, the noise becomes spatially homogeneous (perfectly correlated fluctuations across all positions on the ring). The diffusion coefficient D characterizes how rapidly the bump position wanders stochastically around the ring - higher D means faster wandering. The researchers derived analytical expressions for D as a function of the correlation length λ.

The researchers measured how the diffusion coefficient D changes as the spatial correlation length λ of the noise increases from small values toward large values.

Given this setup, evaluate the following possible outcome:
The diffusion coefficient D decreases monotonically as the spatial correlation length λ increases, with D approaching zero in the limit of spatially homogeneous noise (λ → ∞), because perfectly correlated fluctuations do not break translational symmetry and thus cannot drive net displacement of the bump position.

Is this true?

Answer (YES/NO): YES